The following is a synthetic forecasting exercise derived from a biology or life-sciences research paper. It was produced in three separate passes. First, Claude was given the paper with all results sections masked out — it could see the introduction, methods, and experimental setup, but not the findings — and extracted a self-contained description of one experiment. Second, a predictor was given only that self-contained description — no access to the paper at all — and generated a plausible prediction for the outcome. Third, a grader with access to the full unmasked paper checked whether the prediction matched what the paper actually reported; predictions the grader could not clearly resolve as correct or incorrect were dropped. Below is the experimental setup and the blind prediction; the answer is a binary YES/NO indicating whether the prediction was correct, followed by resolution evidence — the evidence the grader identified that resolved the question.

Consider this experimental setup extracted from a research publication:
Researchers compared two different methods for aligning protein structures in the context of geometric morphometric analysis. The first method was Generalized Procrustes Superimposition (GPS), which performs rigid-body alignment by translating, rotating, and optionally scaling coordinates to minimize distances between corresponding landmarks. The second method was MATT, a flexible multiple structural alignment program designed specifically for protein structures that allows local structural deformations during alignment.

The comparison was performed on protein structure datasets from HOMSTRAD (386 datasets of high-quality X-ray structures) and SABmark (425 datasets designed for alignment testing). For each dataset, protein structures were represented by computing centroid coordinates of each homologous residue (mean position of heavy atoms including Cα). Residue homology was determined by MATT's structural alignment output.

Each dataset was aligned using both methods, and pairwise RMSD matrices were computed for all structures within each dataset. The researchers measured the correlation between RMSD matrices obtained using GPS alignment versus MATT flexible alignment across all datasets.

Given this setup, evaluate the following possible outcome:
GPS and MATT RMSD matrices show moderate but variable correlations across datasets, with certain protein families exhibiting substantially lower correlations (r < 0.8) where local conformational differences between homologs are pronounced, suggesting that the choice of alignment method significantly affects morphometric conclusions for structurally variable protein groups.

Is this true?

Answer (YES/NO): NO